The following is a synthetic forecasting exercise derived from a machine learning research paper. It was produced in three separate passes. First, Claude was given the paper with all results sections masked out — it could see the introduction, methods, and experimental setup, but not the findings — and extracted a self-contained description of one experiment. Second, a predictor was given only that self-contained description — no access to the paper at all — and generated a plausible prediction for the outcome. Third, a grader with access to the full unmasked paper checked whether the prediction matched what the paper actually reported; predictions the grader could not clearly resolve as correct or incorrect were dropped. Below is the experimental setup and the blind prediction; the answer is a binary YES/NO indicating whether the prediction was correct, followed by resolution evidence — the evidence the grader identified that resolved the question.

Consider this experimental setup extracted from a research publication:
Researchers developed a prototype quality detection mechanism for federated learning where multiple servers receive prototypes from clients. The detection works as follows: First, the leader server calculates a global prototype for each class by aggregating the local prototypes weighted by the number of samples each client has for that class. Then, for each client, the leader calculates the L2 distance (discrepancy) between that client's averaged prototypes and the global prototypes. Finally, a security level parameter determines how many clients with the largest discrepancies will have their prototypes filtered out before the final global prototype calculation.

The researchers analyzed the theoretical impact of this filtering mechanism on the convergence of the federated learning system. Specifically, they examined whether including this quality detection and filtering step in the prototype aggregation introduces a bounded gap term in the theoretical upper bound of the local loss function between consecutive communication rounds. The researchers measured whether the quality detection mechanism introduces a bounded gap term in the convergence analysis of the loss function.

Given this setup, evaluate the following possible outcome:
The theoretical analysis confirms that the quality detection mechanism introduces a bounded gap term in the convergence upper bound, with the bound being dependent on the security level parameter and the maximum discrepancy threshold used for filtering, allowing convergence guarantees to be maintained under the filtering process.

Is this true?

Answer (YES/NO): NO